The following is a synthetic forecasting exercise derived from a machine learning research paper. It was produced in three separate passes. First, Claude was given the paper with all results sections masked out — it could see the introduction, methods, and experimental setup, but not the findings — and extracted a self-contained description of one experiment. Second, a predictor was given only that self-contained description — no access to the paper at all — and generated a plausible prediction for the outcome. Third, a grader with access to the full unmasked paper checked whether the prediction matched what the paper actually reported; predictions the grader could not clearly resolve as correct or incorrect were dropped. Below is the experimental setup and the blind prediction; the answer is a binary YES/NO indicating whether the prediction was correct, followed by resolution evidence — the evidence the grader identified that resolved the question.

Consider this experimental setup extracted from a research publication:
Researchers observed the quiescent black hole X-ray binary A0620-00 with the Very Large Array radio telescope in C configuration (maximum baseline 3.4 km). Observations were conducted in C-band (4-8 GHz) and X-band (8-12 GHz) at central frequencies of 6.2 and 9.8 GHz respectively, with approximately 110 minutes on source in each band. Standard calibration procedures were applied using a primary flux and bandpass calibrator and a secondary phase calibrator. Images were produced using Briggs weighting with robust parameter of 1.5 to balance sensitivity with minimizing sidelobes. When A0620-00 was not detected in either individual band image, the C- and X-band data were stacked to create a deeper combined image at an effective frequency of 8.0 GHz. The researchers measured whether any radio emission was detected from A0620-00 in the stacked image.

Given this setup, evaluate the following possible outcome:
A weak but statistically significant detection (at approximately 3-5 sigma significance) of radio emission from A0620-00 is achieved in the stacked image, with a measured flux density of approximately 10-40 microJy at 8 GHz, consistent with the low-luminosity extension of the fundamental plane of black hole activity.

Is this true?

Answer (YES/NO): NO